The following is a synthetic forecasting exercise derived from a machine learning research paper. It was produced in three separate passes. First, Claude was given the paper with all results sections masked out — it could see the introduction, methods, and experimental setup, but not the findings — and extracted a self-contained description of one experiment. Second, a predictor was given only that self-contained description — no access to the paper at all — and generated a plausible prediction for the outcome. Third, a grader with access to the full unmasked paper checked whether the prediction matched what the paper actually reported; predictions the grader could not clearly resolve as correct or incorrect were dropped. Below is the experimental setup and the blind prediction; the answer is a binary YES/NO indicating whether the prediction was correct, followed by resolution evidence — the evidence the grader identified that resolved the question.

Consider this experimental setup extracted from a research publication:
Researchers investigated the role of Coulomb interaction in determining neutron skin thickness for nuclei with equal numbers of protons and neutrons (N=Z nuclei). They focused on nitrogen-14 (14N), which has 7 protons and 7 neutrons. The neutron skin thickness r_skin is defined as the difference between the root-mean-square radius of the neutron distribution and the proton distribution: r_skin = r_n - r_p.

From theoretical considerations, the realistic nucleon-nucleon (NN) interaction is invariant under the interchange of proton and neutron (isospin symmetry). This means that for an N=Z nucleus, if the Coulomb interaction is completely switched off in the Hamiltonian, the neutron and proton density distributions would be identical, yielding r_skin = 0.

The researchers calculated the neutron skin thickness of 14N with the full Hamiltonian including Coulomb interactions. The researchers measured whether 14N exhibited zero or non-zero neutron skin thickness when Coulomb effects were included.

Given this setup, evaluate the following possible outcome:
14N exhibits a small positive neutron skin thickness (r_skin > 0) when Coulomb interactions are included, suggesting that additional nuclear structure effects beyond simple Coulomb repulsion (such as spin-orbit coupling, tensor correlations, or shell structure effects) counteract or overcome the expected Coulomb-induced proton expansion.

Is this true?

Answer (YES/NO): NO